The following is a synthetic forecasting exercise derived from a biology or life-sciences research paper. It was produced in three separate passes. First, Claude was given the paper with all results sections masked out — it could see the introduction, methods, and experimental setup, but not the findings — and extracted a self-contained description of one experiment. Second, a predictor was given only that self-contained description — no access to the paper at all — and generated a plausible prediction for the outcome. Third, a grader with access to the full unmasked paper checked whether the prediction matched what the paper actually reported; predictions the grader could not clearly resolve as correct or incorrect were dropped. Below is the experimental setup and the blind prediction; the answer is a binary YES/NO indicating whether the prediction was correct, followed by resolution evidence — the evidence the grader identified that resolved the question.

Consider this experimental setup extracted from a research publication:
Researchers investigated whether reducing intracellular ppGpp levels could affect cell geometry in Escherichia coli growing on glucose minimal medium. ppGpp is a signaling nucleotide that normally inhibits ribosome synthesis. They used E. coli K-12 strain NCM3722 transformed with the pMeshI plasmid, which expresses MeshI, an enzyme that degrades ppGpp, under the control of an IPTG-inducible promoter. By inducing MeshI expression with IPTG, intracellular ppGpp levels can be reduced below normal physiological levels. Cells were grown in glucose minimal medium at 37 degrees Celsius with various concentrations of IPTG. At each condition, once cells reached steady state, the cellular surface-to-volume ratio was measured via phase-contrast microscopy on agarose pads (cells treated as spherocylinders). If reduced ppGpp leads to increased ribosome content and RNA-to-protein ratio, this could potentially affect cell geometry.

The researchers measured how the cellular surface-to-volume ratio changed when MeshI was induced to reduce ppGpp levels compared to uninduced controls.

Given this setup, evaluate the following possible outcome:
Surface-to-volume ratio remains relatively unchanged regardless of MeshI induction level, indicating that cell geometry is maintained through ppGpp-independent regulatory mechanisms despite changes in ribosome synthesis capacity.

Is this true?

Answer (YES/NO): NO